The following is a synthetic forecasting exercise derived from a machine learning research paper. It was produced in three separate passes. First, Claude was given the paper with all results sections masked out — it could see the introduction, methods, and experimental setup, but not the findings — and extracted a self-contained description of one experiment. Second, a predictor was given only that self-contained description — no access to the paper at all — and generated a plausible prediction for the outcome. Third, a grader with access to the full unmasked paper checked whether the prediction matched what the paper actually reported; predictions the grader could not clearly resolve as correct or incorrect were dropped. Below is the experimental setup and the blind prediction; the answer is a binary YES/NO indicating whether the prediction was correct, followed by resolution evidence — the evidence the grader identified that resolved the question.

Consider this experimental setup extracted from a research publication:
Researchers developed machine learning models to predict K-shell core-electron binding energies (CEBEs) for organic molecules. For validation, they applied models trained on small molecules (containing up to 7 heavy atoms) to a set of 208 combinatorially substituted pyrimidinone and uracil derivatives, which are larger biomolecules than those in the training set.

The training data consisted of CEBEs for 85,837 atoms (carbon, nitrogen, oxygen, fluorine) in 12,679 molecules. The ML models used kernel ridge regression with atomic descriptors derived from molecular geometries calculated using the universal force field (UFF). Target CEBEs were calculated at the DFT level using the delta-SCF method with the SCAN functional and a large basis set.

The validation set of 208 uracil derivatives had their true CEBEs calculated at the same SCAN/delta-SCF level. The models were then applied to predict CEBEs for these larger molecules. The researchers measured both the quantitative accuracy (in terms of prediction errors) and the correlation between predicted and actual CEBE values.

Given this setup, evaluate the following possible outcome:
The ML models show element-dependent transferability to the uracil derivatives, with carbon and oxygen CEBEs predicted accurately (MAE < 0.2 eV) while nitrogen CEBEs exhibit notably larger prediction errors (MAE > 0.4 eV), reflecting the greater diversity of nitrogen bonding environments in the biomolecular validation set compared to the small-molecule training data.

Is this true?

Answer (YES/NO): NO